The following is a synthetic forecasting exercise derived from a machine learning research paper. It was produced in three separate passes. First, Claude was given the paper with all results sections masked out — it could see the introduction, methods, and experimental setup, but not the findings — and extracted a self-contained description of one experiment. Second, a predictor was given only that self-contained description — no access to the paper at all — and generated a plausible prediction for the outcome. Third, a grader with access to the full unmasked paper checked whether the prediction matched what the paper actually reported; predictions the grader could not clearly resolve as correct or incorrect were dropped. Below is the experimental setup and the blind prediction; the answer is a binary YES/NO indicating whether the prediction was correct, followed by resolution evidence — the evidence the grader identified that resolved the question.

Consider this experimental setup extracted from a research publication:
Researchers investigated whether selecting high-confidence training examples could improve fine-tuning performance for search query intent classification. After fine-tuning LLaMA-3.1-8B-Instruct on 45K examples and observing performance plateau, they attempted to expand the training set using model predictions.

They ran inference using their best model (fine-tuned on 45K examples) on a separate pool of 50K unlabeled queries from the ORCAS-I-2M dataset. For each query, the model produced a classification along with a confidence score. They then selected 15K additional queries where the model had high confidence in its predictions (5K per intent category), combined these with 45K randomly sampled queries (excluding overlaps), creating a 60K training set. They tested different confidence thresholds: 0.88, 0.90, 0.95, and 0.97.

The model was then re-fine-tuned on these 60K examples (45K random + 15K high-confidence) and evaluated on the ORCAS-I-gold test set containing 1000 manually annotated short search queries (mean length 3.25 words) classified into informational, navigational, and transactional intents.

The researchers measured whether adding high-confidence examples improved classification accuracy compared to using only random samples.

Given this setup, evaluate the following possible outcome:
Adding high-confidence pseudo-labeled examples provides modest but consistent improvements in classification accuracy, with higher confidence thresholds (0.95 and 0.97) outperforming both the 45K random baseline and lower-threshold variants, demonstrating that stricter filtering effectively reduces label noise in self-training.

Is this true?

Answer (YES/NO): NO